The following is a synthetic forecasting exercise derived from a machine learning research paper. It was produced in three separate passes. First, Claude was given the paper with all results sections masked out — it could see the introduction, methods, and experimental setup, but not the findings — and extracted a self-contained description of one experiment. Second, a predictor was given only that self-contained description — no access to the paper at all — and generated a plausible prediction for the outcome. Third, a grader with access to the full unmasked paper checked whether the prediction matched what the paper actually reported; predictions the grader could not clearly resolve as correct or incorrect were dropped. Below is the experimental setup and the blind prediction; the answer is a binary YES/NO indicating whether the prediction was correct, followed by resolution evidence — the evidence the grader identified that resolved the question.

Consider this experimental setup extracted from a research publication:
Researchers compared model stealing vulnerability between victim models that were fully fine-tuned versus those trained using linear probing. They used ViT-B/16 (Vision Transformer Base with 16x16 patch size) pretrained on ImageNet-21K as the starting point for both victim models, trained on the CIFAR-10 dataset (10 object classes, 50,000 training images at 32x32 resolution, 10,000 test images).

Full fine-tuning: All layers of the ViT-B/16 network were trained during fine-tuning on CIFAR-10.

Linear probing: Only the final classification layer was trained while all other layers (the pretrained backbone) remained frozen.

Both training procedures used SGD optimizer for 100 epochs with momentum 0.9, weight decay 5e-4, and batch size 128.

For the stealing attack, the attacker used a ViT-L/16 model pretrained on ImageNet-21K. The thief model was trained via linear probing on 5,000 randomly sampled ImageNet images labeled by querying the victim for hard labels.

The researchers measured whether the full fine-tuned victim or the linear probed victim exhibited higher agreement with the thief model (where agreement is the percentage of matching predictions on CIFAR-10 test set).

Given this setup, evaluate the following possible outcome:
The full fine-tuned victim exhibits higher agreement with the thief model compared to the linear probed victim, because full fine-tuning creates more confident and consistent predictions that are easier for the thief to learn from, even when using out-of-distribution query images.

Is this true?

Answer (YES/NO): NO